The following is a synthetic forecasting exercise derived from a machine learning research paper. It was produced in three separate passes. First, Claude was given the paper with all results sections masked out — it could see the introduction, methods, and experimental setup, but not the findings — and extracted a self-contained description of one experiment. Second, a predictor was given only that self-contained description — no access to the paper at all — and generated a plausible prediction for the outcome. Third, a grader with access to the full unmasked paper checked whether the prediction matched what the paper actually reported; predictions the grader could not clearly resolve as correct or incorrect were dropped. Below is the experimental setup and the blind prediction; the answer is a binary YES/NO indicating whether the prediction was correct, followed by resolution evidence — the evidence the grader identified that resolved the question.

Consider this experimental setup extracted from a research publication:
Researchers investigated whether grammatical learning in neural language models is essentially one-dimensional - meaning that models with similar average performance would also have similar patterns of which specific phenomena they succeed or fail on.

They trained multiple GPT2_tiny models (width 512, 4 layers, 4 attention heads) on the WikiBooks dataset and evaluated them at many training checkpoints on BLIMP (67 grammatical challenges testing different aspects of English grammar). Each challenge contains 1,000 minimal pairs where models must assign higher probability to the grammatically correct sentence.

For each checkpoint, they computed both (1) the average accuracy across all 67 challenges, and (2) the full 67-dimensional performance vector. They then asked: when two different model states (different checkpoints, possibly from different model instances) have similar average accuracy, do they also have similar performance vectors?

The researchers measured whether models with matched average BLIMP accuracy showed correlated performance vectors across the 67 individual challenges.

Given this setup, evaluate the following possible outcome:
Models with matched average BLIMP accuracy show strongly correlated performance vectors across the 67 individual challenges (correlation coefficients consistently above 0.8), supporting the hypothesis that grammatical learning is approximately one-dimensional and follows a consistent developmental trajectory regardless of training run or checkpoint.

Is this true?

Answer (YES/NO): YES